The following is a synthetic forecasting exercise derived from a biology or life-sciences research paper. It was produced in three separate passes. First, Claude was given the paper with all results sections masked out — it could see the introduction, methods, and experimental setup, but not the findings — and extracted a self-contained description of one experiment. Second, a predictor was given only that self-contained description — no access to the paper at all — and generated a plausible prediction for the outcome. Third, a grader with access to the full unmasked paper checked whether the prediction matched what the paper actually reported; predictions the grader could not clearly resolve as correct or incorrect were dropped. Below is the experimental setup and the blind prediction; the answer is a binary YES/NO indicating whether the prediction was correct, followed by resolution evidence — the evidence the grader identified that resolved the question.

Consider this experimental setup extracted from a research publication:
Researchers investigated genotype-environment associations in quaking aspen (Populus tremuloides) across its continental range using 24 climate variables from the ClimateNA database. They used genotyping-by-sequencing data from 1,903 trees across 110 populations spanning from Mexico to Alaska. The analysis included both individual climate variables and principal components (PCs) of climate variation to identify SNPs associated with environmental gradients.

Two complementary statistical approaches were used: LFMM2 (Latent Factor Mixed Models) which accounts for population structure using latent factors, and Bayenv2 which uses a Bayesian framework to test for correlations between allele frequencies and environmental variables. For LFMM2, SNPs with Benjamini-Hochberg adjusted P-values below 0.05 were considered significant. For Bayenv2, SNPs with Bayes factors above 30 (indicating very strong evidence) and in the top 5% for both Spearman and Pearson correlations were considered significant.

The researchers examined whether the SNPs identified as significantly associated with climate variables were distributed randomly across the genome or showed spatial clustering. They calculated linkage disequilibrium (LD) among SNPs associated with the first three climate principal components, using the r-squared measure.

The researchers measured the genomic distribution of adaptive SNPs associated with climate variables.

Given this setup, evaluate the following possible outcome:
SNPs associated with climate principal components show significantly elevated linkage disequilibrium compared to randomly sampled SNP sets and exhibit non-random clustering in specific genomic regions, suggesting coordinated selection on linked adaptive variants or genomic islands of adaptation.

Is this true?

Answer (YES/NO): YES